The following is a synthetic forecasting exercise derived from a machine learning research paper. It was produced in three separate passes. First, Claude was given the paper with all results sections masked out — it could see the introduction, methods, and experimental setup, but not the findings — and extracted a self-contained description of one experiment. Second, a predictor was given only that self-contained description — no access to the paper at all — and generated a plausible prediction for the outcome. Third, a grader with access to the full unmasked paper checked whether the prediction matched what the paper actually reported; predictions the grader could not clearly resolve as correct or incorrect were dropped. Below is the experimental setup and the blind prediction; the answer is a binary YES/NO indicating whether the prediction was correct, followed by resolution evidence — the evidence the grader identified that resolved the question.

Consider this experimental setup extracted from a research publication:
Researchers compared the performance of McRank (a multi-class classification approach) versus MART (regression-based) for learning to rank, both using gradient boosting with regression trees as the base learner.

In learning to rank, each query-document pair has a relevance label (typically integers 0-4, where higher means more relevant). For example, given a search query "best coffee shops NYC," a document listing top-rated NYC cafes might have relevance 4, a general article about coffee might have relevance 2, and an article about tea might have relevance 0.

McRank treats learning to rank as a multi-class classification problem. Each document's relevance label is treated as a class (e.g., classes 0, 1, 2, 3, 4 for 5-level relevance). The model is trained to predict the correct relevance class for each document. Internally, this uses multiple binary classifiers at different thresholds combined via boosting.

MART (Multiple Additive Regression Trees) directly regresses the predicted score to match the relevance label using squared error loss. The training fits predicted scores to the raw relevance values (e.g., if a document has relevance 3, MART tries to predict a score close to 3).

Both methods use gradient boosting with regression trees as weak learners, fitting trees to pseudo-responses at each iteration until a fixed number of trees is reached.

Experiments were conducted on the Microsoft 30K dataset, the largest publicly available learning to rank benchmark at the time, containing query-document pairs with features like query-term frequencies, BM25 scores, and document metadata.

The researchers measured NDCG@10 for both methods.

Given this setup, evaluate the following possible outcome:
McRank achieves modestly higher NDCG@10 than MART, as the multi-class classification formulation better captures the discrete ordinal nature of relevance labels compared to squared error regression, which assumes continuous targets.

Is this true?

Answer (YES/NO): YES